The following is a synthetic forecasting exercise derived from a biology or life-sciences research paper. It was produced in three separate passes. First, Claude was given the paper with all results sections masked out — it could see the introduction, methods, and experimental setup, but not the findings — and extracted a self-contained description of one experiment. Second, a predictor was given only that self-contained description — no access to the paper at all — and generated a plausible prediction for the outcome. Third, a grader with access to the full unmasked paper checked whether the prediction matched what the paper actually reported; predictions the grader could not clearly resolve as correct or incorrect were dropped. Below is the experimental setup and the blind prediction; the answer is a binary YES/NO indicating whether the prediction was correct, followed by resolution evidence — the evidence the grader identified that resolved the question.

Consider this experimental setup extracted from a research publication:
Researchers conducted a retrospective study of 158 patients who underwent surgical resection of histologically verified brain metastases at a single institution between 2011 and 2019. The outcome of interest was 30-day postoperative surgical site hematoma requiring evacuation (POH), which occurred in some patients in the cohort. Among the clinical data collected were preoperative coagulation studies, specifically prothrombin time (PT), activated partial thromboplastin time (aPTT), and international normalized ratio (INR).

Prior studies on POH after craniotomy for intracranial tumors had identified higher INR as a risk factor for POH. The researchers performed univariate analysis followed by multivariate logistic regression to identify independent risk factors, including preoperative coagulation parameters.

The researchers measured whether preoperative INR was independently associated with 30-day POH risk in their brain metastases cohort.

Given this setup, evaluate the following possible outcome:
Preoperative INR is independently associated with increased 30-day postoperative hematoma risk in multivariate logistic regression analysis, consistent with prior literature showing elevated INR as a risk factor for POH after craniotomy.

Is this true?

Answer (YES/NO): NO